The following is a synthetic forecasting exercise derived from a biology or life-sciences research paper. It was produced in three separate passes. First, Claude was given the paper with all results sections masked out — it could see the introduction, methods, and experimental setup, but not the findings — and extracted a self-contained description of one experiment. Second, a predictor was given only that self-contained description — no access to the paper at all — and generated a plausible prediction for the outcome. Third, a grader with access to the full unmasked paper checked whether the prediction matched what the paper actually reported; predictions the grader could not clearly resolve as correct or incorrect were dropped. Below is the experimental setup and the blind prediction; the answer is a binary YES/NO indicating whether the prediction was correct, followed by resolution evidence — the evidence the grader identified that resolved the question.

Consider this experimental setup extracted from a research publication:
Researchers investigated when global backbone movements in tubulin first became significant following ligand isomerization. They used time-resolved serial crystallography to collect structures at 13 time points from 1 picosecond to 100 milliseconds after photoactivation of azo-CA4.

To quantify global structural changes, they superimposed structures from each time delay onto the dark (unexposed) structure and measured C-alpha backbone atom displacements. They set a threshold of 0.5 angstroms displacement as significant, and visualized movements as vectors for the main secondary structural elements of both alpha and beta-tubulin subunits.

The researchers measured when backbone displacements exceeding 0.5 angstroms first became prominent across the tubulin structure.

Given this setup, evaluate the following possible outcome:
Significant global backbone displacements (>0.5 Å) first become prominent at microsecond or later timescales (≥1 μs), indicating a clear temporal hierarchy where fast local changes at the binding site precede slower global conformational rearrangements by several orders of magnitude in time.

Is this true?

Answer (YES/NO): NO